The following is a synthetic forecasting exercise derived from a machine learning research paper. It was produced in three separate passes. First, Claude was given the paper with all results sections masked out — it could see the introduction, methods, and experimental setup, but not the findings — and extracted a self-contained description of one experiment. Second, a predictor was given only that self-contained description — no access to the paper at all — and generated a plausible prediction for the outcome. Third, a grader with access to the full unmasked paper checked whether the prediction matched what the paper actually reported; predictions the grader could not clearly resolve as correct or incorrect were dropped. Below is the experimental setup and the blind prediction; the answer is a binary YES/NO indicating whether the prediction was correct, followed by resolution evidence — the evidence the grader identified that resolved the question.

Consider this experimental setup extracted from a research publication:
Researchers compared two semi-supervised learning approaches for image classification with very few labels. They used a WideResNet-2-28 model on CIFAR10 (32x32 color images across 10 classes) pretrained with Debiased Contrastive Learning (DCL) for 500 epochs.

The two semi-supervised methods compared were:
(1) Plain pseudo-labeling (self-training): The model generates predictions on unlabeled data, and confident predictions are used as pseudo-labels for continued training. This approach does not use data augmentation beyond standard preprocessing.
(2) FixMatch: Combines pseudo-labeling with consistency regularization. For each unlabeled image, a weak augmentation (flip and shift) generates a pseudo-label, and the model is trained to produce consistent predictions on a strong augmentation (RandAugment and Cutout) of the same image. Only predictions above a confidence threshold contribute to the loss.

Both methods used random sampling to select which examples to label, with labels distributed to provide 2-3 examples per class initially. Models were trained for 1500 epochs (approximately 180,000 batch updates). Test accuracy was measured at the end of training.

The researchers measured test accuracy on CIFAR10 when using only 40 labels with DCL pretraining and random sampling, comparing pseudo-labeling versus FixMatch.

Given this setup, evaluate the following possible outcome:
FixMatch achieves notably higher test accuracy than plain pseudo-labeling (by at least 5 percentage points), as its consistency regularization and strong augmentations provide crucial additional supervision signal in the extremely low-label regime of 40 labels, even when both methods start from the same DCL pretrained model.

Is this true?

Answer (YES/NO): YES